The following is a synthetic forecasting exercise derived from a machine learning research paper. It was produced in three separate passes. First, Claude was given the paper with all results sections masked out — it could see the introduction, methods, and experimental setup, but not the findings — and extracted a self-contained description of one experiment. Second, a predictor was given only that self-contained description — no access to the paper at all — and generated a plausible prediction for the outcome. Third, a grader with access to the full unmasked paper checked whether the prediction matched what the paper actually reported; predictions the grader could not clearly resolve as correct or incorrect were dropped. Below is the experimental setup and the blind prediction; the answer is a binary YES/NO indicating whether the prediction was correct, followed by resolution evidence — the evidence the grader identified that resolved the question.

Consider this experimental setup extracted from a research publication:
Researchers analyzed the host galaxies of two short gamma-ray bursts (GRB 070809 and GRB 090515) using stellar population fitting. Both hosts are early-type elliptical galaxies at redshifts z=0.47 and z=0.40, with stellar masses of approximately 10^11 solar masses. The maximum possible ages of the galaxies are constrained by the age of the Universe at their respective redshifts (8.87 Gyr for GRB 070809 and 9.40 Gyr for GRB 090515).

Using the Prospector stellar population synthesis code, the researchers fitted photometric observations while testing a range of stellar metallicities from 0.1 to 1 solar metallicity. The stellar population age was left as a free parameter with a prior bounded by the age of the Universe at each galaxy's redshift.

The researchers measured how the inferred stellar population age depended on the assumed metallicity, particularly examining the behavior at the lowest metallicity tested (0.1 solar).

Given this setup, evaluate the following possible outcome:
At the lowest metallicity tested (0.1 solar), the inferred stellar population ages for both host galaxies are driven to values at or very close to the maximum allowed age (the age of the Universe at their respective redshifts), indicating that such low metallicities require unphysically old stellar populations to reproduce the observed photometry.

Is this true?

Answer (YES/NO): YES